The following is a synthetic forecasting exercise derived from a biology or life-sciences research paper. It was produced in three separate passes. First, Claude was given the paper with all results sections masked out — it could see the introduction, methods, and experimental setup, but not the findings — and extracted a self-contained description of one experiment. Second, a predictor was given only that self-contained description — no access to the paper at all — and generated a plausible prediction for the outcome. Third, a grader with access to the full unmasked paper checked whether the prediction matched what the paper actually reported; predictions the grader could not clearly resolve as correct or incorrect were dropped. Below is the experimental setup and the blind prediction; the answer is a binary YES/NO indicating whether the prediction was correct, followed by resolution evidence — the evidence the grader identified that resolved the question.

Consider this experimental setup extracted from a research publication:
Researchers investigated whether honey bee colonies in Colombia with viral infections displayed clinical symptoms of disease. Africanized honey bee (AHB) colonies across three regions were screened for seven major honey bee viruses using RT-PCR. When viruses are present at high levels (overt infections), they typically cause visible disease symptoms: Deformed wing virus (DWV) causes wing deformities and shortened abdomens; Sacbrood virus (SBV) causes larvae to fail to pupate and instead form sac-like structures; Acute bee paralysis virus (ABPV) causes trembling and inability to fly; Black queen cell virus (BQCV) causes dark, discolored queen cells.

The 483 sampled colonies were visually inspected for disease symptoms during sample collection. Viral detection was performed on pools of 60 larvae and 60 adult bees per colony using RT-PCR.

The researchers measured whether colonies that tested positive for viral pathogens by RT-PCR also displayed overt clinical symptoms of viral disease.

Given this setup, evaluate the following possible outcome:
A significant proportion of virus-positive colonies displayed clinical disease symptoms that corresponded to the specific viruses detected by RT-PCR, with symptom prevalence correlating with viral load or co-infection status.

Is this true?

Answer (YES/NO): NO